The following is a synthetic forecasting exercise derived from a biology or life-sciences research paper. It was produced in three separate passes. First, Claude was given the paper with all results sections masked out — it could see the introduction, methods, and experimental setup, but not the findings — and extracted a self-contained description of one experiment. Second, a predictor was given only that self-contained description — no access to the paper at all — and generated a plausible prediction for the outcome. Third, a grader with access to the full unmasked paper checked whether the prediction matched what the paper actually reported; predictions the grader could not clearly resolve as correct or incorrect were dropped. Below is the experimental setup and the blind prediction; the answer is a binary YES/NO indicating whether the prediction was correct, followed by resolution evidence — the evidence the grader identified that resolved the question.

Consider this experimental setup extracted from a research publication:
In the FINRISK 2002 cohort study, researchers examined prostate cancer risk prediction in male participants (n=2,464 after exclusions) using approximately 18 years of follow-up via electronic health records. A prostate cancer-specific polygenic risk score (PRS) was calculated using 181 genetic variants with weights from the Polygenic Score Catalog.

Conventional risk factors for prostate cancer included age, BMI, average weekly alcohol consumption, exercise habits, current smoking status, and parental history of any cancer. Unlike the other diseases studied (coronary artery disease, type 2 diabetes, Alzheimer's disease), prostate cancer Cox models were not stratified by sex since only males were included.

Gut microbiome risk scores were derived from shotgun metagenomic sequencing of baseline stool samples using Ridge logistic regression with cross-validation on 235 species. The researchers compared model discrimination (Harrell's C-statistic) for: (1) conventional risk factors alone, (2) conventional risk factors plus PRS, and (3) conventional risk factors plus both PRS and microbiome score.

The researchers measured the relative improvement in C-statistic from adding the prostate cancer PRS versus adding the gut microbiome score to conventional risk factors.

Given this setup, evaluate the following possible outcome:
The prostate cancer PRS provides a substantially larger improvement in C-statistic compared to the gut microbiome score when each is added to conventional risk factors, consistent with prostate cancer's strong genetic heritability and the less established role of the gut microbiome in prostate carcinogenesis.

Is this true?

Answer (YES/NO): YES